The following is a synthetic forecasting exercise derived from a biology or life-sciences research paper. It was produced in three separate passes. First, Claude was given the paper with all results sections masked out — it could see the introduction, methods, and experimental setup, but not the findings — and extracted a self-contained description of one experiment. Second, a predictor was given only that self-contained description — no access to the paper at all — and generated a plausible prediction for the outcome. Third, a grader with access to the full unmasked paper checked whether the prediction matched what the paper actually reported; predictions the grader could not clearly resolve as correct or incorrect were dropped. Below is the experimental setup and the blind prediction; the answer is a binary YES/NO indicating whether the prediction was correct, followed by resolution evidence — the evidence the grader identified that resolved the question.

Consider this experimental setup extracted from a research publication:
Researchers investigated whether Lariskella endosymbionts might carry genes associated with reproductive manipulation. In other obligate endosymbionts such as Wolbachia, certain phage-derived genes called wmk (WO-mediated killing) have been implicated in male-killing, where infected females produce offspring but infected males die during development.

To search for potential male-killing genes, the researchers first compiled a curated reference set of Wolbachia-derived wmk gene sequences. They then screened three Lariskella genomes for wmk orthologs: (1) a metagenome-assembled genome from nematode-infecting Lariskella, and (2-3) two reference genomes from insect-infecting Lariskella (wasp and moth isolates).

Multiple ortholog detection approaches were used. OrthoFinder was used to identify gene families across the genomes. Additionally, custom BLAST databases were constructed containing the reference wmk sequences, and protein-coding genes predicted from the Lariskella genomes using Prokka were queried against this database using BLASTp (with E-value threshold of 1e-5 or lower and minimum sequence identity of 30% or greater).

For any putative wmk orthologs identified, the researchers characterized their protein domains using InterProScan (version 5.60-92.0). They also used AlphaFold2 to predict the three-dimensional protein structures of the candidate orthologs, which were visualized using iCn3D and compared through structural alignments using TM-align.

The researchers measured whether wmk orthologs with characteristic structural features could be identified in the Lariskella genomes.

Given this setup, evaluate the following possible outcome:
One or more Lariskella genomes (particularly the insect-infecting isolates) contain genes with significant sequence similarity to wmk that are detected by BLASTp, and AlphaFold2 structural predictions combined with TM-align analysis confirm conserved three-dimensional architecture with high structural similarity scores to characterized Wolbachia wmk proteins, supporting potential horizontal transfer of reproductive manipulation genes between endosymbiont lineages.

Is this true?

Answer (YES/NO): NO